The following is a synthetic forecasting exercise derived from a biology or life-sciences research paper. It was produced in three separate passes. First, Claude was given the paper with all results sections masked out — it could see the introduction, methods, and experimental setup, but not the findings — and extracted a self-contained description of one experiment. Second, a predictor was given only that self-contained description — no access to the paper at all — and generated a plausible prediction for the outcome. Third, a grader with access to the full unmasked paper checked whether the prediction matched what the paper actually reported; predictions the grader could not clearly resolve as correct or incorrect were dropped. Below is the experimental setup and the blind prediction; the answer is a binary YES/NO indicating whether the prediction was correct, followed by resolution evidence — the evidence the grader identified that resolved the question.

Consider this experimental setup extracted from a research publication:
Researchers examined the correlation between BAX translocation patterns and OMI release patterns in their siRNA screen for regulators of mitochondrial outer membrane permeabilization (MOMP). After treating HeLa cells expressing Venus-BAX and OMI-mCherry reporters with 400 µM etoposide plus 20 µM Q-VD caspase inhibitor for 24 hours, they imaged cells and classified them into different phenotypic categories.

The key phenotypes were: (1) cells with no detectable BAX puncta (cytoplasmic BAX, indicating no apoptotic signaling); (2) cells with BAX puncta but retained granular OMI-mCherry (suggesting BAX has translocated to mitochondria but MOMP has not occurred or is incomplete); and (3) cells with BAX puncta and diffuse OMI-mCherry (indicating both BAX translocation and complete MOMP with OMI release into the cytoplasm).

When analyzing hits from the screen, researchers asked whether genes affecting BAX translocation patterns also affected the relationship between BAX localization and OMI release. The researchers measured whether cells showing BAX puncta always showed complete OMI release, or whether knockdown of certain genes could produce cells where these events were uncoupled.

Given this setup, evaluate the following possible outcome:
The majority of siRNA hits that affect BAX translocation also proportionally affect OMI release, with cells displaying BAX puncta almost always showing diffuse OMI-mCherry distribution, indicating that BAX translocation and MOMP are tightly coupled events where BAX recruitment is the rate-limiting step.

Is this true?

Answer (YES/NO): NO